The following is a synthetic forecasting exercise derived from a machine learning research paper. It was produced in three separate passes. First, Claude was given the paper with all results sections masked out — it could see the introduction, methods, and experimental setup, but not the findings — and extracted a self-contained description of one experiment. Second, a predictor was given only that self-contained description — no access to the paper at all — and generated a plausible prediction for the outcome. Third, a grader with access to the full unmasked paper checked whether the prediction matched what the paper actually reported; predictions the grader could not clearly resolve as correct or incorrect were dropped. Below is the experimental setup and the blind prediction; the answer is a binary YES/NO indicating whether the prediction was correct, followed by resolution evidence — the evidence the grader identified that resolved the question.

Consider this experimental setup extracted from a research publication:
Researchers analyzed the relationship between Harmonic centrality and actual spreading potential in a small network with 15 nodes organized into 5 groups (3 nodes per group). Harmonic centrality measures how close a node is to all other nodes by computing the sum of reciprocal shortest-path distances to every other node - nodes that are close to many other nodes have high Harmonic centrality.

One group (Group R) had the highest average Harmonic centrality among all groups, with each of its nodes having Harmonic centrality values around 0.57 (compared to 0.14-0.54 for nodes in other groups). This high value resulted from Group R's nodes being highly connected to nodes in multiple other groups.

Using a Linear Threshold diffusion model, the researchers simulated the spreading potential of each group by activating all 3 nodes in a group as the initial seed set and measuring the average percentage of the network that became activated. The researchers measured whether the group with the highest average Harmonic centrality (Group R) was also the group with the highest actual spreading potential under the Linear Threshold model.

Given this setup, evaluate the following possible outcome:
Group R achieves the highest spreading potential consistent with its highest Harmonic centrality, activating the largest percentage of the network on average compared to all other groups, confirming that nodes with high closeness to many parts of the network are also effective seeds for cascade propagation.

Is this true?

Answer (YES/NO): NO